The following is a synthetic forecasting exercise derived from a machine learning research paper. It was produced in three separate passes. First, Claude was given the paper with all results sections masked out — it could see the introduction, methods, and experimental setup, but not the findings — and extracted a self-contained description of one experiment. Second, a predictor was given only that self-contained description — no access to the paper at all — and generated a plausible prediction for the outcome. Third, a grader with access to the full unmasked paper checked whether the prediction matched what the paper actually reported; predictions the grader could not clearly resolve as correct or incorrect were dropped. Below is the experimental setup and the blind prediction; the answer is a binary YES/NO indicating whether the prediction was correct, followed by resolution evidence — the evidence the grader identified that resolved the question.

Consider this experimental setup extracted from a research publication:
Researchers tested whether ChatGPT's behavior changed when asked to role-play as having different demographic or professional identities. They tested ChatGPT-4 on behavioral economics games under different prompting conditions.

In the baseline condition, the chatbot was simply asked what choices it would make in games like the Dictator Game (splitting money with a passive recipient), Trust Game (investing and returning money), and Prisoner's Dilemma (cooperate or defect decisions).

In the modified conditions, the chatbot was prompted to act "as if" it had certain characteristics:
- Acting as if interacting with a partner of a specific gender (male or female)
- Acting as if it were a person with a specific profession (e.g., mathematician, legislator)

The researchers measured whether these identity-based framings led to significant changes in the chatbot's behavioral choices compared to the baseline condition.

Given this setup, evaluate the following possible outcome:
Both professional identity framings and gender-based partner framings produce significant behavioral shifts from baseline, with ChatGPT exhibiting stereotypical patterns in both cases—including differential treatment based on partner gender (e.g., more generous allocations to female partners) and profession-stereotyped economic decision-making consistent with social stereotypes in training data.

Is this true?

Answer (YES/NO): NO